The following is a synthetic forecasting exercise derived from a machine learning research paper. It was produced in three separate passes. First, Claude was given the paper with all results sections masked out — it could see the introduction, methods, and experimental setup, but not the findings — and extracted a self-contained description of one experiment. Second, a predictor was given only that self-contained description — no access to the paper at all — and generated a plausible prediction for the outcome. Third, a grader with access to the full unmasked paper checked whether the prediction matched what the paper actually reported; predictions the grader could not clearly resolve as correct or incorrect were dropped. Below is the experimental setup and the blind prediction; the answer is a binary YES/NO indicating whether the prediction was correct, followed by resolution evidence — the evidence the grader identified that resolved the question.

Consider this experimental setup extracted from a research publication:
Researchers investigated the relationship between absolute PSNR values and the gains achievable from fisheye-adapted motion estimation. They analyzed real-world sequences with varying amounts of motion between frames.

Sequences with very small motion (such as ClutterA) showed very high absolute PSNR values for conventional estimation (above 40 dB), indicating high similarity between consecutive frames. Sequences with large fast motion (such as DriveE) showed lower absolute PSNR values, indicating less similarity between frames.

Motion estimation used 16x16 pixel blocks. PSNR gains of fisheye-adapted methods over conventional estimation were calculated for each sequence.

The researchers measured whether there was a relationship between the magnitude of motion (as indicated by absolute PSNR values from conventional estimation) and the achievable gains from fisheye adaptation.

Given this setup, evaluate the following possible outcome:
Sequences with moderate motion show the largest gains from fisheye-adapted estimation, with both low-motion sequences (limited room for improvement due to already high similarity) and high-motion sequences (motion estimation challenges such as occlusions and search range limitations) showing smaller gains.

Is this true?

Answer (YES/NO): YES